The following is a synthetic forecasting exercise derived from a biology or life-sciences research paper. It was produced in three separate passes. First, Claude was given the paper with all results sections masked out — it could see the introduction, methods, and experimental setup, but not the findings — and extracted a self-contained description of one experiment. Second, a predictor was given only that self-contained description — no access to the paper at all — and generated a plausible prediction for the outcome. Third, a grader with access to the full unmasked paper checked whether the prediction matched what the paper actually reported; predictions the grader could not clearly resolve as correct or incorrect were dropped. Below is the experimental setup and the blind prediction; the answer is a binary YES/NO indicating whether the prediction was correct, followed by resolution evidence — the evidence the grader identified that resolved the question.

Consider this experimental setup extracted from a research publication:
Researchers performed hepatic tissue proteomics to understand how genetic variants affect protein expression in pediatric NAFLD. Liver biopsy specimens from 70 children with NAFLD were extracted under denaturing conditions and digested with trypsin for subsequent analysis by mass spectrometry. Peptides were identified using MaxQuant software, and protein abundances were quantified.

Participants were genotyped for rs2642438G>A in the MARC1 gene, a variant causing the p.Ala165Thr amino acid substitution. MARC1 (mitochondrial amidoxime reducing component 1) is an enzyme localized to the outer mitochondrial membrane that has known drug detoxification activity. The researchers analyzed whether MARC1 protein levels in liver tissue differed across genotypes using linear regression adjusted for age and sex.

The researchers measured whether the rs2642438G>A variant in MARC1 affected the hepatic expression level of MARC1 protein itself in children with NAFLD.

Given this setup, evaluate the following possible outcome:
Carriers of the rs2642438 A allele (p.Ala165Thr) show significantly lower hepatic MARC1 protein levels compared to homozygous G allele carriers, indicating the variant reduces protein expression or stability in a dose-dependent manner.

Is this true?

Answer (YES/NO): NO